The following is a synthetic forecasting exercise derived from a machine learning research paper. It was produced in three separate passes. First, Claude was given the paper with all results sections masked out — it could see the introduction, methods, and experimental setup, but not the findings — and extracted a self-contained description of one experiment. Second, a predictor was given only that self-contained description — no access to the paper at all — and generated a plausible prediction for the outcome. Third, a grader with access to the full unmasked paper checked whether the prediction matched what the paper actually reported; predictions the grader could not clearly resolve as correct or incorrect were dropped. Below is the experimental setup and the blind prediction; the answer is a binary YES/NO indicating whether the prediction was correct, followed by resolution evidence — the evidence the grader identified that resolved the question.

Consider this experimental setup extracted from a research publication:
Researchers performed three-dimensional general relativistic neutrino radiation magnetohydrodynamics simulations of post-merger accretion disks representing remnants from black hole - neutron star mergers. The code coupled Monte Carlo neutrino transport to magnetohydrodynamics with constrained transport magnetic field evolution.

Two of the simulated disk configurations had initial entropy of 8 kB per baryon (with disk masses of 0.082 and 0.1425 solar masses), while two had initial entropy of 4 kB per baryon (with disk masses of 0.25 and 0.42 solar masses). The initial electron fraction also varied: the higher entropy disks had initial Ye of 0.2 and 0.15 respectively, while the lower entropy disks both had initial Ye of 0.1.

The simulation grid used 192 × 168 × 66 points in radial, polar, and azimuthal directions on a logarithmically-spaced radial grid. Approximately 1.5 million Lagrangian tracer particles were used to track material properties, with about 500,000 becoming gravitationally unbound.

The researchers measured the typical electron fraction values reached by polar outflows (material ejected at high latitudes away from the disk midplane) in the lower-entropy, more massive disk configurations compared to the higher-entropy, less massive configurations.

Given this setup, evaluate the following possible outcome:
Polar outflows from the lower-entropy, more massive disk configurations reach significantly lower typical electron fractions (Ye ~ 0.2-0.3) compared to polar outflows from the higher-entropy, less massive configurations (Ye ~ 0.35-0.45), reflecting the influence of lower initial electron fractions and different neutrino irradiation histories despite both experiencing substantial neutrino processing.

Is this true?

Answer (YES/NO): NO